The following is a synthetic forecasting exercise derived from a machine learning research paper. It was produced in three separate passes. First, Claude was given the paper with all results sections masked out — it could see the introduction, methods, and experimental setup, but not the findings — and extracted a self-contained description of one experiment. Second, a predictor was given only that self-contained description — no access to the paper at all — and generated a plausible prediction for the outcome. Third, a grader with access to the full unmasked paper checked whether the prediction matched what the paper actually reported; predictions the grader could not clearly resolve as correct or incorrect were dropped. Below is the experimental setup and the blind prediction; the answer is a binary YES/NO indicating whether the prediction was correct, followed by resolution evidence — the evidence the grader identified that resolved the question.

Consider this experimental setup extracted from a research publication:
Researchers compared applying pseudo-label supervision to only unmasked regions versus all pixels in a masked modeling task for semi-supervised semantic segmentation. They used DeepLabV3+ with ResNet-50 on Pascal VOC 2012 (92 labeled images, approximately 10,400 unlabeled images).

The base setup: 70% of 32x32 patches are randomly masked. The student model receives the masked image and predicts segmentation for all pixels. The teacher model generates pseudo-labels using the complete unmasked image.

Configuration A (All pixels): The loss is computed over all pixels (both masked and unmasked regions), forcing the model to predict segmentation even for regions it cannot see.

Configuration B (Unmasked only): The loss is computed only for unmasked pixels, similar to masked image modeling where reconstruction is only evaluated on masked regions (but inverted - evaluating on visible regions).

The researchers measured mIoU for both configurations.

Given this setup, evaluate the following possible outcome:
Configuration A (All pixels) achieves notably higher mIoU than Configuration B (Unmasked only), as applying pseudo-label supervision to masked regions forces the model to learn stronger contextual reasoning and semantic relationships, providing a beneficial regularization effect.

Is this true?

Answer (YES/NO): YES